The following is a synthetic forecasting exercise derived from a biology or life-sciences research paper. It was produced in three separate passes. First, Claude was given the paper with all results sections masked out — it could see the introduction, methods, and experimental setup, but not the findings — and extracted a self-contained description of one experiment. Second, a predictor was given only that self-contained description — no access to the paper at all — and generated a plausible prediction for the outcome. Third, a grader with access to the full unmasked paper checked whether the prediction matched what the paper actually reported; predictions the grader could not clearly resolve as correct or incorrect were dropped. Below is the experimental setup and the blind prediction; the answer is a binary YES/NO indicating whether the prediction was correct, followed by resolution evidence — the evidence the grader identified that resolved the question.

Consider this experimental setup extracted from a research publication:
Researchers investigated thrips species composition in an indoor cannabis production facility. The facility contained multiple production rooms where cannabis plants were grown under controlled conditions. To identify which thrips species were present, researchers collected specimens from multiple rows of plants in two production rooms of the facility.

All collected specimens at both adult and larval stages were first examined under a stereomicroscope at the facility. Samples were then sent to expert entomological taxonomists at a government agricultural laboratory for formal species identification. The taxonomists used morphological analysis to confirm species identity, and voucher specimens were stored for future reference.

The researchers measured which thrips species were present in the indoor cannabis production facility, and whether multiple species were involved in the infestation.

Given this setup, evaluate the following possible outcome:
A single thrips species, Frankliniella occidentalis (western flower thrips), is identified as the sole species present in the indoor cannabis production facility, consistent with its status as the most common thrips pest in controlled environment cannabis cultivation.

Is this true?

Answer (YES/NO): NO